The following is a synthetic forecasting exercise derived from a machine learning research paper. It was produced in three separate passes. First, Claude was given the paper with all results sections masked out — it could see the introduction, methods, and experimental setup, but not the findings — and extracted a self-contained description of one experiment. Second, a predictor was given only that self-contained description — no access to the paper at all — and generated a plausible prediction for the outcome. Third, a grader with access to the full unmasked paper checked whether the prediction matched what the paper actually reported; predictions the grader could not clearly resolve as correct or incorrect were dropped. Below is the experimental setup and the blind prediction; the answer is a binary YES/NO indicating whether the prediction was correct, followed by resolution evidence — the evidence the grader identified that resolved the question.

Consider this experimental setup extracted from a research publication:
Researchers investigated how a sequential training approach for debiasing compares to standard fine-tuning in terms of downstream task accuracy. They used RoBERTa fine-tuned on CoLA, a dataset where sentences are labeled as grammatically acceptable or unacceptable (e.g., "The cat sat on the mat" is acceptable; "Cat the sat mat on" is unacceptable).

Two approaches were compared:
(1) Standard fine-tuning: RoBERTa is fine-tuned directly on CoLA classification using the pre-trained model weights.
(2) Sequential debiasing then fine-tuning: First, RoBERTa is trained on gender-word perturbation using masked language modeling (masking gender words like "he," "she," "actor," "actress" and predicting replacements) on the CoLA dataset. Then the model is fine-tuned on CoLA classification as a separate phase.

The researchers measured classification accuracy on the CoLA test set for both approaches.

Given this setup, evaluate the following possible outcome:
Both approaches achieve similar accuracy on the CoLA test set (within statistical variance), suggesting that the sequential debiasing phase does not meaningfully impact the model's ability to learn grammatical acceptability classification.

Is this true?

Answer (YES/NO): NO